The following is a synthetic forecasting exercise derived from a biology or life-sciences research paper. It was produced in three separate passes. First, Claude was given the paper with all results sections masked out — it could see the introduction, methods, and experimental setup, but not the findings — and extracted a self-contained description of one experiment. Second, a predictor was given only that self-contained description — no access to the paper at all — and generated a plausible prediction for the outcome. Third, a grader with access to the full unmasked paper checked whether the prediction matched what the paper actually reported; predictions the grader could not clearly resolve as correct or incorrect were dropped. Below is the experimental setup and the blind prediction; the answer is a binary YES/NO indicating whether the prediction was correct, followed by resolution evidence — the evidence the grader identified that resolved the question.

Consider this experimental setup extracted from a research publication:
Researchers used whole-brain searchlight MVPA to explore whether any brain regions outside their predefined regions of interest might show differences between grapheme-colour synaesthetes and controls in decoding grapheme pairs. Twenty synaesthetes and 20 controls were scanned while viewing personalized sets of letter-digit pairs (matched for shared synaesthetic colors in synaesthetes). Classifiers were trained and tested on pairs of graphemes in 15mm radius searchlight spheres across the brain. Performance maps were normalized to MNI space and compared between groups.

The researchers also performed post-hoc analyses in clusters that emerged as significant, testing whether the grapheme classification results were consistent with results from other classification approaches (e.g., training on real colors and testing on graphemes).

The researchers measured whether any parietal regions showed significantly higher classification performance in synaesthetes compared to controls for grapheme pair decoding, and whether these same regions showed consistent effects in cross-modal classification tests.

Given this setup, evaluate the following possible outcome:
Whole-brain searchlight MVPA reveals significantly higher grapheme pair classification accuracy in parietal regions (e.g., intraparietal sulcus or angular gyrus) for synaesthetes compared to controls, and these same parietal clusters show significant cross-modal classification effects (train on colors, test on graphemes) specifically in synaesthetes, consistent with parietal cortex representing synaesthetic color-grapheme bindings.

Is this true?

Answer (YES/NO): NO